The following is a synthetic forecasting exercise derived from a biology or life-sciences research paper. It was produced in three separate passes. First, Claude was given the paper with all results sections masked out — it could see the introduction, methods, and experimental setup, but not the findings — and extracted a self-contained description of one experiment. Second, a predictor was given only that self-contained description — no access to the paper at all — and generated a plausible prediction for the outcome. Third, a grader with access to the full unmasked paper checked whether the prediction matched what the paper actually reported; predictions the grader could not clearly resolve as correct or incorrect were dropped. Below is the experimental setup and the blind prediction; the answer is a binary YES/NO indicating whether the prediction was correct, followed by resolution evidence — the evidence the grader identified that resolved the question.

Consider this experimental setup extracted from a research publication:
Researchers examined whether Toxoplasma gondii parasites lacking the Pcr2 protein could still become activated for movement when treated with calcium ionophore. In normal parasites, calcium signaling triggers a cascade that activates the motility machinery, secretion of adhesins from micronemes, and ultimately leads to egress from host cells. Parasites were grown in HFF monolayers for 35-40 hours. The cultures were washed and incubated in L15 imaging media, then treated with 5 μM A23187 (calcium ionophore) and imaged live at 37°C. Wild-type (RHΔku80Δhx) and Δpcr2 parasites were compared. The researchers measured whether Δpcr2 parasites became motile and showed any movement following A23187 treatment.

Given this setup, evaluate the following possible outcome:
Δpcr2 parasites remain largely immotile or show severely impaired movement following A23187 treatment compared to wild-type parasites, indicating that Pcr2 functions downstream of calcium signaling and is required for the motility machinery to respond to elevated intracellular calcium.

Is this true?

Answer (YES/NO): NO